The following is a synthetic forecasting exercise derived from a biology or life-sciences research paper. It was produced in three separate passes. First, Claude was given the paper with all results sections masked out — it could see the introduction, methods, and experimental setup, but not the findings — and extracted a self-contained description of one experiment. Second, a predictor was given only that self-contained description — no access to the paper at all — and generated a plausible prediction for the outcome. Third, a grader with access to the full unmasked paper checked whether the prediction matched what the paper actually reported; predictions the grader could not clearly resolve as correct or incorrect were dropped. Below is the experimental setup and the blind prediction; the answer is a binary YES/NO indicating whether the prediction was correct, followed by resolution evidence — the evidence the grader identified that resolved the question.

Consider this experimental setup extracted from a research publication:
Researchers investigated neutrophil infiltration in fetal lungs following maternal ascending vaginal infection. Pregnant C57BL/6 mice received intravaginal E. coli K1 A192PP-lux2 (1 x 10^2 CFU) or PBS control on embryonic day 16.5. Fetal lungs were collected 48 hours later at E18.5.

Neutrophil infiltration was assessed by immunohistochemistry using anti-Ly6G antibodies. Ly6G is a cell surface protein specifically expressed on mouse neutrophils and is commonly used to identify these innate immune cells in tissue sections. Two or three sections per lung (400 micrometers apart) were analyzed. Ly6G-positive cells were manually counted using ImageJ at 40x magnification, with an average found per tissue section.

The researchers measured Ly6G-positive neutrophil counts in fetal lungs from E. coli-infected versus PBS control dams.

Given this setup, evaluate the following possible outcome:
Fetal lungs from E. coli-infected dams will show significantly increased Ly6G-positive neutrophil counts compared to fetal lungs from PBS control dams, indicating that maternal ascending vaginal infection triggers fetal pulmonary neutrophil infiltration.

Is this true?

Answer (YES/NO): YES